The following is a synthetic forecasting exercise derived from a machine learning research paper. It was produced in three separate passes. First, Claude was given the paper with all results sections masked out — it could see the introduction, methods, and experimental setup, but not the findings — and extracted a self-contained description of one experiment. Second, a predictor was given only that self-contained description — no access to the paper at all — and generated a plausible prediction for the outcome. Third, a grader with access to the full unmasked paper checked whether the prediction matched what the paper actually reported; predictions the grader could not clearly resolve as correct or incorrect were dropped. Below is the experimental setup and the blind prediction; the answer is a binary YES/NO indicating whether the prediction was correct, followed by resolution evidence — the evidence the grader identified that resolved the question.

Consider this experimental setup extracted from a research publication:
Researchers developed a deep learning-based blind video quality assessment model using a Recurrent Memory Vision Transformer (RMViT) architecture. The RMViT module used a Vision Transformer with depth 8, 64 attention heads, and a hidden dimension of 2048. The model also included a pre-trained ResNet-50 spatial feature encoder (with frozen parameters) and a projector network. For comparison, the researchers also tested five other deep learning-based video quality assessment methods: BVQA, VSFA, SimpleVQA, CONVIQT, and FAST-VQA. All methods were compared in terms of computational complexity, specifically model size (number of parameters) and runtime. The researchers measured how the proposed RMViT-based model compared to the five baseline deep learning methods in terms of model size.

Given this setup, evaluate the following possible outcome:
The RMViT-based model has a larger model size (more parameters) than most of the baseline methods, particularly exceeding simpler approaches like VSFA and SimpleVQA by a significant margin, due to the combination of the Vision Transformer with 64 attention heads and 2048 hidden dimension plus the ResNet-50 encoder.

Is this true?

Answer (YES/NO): YES